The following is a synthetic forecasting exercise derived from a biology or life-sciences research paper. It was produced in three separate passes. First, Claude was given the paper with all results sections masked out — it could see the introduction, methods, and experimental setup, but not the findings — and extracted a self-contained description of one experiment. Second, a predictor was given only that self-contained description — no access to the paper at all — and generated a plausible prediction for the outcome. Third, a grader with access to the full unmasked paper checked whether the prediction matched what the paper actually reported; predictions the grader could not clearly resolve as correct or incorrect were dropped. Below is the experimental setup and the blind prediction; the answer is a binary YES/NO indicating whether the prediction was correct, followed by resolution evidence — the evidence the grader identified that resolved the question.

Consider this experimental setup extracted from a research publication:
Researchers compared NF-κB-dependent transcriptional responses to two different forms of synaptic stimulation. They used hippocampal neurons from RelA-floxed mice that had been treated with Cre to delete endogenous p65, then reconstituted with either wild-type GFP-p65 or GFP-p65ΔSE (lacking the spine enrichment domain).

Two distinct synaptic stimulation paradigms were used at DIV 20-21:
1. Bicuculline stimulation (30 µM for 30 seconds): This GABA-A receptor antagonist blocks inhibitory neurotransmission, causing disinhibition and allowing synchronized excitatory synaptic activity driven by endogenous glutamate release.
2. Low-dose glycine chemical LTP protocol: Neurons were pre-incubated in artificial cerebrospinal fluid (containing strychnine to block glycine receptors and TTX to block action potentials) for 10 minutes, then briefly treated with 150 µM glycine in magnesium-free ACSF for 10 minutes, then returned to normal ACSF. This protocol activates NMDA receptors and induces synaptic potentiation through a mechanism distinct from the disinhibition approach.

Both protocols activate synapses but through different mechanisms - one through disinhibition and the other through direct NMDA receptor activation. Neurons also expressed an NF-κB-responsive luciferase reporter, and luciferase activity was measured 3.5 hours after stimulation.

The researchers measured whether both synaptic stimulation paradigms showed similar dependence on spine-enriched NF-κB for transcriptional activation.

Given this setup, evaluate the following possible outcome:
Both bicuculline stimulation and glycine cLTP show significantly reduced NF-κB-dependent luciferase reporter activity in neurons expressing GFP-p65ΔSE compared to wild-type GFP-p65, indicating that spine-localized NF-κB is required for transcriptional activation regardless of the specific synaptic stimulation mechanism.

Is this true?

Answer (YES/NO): YES